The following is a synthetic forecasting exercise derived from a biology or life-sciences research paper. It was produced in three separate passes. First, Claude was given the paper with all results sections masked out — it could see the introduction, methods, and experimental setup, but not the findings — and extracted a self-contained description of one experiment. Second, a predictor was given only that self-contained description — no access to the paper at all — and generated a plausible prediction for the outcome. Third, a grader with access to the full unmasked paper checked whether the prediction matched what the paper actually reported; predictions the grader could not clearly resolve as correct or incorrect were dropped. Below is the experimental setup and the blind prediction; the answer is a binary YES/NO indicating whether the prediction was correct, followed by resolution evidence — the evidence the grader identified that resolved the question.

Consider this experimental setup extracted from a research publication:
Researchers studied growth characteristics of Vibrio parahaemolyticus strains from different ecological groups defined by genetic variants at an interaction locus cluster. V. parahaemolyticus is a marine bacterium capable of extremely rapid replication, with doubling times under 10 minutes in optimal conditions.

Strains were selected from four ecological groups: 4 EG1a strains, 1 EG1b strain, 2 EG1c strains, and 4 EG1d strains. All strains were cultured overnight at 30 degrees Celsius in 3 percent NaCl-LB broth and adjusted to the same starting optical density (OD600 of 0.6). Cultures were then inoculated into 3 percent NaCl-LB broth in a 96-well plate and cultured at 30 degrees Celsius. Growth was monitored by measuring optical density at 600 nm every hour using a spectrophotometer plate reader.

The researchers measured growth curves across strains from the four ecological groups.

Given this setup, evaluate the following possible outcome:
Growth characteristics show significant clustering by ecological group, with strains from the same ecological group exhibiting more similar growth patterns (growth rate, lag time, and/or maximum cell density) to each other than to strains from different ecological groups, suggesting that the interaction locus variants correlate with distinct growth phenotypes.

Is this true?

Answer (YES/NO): NO